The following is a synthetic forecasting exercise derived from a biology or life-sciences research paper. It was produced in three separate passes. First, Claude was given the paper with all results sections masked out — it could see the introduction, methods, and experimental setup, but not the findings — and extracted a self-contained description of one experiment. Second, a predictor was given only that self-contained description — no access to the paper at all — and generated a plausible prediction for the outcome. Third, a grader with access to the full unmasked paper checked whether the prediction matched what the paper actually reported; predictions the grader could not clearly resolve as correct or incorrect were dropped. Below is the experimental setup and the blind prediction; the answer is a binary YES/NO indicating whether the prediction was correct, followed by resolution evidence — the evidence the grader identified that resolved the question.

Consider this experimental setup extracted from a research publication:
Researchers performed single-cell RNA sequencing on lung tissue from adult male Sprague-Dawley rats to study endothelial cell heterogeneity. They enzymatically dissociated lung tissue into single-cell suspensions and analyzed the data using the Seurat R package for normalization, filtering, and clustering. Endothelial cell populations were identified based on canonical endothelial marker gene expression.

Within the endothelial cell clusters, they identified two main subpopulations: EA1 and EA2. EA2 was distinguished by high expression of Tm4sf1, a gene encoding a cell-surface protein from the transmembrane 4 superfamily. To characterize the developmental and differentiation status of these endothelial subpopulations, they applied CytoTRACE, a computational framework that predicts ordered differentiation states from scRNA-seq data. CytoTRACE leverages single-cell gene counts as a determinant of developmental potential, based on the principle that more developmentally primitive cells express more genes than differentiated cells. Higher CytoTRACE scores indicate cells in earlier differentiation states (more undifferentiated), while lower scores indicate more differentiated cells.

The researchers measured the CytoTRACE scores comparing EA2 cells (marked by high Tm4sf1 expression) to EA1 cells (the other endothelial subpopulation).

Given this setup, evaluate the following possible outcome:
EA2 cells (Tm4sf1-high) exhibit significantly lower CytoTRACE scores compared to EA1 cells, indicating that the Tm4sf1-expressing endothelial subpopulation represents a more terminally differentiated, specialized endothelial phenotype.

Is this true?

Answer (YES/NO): NO